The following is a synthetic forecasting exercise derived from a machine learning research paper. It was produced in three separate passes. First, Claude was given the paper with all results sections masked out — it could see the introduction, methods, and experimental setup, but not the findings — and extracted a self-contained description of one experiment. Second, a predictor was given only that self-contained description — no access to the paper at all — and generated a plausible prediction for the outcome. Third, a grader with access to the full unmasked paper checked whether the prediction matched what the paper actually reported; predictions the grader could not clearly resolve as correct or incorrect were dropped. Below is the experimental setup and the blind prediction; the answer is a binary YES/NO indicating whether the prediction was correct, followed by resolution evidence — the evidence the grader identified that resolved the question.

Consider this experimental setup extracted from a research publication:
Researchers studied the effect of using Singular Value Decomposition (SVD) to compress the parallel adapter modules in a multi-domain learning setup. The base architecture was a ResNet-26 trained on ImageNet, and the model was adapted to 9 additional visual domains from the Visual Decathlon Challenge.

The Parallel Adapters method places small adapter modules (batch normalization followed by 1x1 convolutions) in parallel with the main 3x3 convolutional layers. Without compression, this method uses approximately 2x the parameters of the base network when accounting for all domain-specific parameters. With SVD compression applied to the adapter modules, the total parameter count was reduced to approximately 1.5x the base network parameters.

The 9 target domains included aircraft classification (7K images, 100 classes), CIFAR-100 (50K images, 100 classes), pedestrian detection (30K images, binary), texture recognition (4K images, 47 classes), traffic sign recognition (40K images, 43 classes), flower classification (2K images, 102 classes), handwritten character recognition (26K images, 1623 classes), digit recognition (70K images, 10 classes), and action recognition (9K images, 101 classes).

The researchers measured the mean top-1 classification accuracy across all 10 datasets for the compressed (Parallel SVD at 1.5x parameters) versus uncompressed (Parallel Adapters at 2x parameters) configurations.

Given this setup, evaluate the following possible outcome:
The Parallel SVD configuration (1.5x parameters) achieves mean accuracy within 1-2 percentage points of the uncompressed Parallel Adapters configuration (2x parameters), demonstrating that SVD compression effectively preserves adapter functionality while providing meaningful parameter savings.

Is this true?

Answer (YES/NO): YES